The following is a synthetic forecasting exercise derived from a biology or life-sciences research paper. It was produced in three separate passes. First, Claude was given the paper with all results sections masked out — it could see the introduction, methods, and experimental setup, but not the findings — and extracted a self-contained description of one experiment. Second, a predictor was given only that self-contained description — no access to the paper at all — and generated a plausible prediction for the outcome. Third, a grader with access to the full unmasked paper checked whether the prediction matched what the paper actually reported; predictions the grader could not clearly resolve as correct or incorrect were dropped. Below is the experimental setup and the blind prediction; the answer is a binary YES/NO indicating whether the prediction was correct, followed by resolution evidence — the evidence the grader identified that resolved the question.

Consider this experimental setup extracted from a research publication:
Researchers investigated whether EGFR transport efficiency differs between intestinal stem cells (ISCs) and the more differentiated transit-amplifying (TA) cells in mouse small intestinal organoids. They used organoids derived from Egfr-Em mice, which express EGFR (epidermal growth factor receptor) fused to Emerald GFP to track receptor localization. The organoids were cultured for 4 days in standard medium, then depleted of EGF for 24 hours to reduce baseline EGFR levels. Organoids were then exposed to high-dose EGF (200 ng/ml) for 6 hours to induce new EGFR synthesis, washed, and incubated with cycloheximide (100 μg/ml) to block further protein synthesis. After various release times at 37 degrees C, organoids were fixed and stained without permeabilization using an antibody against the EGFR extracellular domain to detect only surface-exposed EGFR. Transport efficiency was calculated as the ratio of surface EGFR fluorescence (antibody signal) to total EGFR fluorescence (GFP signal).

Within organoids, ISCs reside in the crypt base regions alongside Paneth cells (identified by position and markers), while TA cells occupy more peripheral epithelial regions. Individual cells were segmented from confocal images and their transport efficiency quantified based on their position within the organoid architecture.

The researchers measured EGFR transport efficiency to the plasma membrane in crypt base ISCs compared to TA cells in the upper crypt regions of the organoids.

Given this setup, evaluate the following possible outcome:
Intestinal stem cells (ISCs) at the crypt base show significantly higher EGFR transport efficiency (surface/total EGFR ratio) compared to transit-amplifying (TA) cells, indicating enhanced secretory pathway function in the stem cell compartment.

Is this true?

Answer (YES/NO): YES